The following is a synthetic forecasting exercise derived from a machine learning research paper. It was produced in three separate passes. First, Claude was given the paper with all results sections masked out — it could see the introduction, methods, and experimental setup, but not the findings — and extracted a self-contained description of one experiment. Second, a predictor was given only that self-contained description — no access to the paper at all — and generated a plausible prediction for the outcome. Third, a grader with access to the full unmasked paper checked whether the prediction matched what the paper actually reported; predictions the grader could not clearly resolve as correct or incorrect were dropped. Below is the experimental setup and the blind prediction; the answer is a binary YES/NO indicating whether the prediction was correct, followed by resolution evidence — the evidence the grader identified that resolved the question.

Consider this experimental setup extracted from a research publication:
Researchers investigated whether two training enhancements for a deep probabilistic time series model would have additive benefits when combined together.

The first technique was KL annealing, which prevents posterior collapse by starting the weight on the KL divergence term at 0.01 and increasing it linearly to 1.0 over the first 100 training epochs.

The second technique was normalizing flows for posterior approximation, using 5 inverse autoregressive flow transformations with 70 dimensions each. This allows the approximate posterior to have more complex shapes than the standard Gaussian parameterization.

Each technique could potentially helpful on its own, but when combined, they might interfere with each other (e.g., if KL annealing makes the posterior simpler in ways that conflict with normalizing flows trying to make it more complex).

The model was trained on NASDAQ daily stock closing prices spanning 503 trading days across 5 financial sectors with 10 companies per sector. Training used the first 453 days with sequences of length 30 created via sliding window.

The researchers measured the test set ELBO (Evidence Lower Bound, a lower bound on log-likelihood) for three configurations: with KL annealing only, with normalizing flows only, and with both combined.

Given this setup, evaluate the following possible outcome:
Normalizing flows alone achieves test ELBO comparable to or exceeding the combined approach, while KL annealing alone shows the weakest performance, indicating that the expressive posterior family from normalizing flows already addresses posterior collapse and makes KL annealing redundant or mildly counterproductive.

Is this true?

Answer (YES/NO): NO